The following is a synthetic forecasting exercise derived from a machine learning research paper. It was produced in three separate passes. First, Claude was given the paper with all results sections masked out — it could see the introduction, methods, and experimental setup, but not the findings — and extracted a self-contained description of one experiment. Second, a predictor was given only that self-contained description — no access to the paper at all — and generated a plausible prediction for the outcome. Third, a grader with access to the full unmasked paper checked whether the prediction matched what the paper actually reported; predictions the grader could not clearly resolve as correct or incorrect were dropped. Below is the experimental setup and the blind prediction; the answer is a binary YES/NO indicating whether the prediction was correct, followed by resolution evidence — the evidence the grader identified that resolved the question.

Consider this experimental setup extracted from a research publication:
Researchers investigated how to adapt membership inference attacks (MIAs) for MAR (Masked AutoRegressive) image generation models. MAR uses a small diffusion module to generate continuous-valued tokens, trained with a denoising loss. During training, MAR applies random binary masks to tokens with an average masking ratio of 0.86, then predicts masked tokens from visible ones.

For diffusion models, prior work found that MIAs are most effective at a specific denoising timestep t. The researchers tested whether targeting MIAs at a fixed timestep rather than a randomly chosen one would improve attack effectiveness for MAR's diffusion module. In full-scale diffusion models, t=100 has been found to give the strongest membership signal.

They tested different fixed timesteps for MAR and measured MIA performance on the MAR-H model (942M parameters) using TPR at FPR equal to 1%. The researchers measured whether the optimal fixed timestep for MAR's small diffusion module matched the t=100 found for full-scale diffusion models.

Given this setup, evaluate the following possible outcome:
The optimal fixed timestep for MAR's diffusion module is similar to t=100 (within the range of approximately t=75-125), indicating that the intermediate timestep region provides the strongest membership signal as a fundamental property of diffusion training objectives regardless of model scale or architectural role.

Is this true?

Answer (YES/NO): NO